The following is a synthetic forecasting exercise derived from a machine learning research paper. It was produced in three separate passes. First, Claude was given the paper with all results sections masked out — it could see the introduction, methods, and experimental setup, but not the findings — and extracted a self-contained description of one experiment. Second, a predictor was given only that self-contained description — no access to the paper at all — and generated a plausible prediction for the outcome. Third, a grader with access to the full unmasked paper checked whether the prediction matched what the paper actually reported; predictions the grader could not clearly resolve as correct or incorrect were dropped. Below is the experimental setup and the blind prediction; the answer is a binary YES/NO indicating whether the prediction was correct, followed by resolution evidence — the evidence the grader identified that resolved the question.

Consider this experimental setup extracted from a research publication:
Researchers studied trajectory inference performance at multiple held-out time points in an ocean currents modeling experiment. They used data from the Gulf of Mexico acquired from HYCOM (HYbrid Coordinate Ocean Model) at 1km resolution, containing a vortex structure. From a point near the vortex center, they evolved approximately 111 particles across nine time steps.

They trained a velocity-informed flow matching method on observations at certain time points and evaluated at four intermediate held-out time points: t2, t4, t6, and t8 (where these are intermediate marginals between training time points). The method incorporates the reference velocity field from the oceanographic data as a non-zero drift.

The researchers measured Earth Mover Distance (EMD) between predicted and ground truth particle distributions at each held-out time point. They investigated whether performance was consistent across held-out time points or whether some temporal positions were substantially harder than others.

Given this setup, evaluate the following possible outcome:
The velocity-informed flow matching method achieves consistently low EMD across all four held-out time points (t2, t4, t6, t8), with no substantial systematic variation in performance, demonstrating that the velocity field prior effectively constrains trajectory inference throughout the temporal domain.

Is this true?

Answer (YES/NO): YES